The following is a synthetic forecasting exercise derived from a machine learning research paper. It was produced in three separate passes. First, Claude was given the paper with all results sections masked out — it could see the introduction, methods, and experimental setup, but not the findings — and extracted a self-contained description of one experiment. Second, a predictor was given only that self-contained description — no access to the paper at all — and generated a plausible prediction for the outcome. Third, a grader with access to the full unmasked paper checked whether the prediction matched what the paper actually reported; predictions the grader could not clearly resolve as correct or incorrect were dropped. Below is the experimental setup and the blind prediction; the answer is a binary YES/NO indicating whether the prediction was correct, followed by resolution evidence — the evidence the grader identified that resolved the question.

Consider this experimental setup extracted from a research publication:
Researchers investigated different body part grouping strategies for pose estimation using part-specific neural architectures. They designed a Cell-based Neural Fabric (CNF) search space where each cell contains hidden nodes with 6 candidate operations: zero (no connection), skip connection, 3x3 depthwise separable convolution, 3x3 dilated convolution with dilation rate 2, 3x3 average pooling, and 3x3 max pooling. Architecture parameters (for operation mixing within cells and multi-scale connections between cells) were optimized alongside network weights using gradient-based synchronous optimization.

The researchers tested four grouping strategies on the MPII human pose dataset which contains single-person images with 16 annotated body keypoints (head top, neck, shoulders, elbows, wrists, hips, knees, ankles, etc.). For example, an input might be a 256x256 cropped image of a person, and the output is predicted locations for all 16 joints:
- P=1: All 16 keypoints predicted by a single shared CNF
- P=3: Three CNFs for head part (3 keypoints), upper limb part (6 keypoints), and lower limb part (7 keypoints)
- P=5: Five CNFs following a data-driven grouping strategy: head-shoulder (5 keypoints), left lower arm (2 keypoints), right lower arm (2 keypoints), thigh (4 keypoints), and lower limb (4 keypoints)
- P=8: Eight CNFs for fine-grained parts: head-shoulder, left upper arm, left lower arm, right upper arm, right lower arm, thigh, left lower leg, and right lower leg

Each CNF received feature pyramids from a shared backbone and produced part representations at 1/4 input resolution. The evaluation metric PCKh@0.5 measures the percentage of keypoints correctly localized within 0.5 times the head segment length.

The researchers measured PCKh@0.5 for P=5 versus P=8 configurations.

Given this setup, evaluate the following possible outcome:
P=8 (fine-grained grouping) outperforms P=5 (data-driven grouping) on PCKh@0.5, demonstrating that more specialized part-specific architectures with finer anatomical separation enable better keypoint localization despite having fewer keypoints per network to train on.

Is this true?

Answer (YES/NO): YES